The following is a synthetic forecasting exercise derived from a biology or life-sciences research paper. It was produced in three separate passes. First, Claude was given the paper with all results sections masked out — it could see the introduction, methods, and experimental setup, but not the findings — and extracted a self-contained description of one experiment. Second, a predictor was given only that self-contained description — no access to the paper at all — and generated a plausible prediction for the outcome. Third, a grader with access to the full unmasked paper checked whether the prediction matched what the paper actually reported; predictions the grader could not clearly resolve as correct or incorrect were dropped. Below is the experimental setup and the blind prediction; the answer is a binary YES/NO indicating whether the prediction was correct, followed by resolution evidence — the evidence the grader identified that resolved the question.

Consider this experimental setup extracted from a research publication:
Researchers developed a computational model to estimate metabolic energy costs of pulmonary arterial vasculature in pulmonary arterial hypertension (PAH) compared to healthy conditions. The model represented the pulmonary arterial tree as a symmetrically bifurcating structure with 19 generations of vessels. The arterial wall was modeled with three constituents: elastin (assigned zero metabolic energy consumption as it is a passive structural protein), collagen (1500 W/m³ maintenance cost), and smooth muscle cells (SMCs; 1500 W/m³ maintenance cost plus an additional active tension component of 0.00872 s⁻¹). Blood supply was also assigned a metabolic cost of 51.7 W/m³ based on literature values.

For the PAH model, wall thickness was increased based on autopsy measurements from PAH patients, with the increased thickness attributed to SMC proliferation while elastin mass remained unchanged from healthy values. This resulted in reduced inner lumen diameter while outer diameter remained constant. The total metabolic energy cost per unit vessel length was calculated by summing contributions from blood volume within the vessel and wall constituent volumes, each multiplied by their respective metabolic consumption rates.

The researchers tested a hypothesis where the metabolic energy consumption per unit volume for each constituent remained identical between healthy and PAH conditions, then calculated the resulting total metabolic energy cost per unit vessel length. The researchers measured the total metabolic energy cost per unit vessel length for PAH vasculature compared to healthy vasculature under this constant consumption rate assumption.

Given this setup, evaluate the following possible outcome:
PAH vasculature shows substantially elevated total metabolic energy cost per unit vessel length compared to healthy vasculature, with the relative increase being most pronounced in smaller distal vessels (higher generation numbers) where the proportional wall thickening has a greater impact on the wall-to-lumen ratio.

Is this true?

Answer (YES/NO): NO